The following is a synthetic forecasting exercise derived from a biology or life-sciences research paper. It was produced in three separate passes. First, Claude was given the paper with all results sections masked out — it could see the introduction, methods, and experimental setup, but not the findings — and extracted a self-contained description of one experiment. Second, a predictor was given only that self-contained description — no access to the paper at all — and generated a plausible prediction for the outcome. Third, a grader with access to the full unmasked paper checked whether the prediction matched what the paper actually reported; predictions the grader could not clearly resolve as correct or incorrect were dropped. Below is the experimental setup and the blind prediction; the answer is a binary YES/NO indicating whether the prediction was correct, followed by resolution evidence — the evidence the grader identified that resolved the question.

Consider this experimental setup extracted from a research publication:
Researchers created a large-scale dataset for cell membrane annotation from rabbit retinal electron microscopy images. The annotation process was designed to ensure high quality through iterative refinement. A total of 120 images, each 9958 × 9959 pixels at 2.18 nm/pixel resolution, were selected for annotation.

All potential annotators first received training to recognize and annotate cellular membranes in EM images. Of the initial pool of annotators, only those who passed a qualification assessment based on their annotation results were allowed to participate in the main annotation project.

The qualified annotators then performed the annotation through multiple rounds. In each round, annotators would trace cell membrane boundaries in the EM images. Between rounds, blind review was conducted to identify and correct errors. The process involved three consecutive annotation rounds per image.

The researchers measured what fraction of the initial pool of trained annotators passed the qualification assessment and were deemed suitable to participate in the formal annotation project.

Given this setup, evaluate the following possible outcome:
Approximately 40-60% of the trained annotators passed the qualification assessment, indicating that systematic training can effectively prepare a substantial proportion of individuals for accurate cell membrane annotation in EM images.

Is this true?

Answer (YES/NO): NO